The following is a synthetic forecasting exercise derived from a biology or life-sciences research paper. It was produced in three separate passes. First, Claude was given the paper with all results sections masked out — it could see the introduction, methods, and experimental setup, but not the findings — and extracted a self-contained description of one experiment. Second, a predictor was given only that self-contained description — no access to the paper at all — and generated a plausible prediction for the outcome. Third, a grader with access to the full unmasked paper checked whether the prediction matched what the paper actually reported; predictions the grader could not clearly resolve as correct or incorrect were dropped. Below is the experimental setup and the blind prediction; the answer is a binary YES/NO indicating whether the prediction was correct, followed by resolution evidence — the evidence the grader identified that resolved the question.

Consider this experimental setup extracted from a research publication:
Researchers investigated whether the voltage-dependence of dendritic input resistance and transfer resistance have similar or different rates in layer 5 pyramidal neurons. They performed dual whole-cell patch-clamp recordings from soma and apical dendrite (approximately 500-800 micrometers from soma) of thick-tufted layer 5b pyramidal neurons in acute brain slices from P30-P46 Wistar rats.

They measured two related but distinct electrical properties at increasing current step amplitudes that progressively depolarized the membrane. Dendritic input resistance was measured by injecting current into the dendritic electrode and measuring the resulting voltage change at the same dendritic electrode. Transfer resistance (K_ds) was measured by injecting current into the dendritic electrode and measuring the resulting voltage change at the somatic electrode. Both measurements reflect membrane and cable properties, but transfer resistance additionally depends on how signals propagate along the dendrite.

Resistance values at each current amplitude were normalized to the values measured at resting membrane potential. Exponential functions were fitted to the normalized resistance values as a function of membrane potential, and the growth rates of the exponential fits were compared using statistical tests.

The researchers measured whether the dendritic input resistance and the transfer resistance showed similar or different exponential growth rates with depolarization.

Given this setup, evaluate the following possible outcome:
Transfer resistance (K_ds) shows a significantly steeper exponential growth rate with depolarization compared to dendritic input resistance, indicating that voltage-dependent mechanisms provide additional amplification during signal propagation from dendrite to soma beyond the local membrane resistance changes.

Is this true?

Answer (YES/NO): YES